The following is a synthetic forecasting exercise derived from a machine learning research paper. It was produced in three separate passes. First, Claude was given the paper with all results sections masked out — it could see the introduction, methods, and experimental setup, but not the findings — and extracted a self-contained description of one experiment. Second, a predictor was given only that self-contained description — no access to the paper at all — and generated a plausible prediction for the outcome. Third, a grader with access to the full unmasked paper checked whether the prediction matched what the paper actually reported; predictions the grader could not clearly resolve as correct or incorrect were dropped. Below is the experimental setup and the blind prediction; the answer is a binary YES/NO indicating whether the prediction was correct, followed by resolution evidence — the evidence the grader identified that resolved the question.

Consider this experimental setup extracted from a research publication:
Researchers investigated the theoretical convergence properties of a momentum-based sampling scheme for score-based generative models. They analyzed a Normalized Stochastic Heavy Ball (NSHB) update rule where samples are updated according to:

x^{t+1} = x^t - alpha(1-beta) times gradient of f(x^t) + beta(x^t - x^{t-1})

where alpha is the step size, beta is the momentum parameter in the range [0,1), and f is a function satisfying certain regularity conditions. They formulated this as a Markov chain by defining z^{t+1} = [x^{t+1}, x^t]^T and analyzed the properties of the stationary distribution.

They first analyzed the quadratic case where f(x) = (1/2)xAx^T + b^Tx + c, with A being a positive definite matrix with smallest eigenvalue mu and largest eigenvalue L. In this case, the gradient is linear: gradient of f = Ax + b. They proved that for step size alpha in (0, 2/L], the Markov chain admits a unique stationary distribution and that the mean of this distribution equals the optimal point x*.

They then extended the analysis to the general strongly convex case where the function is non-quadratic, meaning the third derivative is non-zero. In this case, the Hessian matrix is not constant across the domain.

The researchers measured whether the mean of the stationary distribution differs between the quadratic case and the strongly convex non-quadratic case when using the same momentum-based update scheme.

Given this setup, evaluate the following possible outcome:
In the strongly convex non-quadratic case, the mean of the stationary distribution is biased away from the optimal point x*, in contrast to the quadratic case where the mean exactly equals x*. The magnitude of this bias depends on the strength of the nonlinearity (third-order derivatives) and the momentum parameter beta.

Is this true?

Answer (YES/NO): YES